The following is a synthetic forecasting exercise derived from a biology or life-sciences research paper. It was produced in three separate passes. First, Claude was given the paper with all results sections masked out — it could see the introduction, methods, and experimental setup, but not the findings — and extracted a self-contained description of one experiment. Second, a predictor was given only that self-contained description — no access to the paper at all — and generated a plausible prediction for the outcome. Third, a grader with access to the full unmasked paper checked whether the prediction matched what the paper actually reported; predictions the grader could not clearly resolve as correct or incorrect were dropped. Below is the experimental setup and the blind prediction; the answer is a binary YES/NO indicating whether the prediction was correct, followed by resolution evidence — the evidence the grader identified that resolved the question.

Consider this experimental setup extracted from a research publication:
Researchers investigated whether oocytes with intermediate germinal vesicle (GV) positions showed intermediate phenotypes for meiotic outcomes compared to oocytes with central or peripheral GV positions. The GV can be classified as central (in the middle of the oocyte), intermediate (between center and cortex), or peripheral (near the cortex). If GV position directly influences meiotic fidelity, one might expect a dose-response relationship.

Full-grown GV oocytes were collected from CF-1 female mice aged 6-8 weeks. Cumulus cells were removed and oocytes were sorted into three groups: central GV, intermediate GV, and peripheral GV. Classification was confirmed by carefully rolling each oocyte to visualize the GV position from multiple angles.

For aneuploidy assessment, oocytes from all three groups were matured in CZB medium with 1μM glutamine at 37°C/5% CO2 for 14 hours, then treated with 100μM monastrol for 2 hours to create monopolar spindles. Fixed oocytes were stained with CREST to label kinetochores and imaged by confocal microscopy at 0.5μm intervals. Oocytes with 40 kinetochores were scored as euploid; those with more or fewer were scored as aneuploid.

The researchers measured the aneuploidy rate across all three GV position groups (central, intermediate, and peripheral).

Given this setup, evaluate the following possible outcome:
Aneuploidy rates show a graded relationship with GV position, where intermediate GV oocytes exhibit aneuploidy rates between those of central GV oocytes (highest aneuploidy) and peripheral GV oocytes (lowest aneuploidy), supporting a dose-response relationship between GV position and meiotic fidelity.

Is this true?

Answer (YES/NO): NO